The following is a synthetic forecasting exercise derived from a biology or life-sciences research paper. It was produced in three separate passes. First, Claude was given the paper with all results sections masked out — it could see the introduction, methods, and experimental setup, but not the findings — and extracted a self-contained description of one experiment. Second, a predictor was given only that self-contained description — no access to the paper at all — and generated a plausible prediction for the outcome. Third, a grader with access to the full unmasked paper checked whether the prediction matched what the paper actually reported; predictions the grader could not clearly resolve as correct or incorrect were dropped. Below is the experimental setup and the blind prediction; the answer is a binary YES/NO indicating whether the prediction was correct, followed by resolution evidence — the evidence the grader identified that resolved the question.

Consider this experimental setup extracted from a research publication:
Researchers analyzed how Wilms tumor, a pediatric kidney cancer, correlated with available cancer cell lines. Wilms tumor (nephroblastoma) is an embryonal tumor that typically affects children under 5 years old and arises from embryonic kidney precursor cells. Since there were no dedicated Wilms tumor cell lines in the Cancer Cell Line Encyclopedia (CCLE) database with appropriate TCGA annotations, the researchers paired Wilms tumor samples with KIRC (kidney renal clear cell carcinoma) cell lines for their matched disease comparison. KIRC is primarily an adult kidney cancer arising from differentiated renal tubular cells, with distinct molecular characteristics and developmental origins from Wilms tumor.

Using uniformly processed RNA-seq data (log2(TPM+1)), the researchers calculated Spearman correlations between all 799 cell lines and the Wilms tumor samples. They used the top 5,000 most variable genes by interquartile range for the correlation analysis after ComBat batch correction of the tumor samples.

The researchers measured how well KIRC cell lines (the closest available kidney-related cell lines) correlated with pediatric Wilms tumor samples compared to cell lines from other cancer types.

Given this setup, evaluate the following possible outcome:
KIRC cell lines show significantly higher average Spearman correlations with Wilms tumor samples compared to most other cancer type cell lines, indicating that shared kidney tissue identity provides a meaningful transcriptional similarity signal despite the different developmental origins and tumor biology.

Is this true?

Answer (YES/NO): NO